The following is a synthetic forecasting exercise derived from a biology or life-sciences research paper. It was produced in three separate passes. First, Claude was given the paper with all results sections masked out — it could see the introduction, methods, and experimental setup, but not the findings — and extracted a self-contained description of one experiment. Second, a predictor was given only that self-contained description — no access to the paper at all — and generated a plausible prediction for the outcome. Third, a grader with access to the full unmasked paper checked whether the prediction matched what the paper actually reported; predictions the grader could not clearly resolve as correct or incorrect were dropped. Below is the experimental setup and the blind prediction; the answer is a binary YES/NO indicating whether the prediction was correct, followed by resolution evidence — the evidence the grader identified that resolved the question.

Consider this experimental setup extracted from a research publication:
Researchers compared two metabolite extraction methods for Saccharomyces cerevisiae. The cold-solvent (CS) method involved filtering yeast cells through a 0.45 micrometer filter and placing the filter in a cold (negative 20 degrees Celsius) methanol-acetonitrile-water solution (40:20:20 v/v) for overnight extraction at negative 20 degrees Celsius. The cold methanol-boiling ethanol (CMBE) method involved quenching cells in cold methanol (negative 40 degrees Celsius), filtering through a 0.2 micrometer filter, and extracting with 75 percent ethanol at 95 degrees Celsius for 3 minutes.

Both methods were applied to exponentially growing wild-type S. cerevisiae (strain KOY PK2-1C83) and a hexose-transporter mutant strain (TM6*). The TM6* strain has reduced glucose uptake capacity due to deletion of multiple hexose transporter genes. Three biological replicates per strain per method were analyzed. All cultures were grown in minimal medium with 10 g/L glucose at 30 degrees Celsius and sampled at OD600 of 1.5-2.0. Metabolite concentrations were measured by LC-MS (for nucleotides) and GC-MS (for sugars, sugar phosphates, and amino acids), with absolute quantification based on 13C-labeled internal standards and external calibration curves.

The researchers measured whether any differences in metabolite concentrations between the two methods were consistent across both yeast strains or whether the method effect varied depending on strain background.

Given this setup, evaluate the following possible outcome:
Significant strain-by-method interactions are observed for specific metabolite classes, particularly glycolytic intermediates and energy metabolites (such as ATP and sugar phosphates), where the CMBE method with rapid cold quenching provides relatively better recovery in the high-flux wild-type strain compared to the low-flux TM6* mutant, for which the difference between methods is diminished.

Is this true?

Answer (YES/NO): NO